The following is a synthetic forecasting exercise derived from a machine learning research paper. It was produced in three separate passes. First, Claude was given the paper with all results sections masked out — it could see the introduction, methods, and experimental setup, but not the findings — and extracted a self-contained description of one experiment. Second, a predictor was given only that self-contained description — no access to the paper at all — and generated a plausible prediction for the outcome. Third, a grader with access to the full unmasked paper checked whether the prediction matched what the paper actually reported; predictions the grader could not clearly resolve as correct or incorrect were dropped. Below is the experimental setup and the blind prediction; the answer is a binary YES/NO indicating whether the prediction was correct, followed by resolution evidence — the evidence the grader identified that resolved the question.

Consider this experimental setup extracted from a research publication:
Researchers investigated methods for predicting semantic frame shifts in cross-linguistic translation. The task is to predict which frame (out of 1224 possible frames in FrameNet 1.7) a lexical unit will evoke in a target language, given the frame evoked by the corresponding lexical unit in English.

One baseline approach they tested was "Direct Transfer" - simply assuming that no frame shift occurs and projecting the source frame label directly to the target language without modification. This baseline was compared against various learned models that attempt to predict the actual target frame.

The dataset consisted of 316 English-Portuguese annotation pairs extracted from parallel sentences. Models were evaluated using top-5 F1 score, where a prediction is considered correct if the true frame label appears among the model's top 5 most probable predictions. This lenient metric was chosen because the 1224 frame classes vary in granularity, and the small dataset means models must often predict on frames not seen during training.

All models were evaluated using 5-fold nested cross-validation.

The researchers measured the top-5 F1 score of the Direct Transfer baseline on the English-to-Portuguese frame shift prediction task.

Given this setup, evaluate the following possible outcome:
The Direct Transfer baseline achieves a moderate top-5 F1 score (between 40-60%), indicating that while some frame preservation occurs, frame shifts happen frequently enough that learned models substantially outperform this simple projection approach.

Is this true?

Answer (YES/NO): NO